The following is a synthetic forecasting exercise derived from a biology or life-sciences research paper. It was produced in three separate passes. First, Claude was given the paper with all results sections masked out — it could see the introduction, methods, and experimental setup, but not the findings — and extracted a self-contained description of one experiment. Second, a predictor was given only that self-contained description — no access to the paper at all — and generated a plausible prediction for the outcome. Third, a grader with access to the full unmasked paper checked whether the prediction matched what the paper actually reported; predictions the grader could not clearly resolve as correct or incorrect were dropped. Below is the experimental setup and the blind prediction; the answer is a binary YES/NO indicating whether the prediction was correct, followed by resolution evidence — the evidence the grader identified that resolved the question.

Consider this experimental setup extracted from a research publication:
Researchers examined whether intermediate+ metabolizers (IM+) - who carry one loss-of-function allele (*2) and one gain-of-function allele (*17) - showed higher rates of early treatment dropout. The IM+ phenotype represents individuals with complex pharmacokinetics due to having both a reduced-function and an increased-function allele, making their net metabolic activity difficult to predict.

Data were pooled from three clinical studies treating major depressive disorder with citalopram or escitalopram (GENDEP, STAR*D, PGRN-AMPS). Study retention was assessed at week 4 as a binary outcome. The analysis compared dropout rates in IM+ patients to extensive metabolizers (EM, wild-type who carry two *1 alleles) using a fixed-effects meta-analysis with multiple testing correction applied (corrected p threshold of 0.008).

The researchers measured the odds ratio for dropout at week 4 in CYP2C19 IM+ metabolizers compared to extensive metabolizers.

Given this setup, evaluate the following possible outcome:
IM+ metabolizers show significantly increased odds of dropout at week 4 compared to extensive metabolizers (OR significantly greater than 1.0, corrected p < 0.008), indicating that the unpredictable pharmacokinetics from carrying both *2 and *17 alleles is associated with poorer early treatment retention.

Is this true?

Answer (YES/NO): NO